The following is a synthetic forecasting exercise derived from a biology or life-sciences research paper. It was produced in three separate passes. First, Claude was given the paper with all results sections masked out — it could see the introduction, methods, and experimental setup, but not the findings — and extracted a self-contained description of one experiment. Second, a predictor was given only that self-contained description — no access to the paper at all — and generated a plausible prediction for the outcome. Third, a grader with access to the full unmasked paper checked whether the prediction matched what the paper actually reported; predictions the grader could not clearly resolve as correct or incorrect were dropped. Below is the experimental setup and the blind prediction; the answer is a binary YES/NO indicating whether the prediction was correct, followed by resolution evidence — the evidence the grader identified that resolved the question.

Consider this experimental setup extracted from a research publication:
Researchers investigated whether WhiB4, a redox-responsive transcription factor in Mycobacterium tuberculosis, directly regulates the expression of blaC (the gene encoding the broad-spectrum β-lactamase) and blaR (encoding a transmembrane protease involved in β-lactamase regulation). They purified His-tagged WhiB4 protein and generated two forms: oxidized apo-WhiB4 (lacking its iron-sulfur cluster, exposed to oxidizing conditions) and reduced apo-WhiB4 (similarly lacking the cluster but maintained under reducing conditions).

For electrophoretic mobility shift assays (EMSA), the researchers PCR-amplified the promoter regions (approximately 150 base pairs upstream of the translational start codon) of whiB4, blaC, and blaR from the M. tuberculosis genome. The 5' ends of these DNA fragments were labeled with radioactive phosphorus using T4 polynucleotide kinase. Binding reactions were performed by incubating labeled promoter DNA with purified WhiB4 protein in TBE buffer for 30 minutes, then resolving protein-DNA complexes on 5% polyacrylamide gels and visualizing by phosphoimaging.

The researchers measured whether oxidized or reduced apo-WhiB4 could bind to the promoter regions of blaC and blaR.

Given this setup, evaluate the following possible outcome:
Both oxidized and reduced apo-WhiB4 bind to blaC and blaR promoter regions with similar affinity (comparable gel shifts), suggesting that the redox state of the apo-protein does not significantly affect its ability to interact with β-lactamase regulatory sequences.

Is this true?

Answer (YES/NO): NO